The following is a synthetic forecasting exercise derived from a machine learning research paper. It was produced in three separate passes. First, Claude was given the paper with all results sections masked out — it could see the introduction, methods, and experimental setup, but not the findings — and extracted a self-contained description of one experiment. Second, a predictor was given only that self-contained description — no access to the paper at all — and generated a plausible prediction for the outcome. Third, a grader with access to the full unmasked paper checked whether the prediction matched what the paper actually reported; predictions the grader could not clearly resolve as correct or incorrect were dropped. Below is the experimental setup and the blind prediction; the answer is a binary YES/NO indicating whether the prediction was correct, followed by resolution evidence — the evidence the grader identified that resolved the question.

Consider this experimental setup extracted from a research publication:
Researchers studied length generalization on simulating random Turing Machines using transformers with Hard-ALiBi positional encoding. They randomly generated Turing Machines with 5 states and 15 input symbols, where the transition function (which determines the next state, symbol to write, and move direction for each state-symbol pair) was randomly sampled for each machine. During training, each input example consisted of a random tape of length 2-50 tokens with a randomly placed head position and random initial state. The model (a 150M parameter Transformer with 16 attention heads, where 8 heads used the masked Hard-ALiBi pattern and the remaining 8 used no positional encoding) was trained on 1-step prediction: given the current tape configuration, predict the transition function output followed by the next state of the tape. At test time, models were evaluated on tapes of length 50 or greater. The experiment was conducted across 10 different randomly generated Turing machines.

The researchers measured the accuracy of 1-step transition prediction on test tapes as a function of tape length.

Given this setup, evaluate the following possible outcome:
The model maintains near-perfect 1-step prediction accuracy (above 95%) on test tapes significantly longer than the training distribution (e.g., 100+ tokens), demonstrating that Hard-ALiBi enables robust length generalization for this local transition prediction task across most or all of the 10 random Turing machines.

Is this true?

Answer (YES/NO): YES